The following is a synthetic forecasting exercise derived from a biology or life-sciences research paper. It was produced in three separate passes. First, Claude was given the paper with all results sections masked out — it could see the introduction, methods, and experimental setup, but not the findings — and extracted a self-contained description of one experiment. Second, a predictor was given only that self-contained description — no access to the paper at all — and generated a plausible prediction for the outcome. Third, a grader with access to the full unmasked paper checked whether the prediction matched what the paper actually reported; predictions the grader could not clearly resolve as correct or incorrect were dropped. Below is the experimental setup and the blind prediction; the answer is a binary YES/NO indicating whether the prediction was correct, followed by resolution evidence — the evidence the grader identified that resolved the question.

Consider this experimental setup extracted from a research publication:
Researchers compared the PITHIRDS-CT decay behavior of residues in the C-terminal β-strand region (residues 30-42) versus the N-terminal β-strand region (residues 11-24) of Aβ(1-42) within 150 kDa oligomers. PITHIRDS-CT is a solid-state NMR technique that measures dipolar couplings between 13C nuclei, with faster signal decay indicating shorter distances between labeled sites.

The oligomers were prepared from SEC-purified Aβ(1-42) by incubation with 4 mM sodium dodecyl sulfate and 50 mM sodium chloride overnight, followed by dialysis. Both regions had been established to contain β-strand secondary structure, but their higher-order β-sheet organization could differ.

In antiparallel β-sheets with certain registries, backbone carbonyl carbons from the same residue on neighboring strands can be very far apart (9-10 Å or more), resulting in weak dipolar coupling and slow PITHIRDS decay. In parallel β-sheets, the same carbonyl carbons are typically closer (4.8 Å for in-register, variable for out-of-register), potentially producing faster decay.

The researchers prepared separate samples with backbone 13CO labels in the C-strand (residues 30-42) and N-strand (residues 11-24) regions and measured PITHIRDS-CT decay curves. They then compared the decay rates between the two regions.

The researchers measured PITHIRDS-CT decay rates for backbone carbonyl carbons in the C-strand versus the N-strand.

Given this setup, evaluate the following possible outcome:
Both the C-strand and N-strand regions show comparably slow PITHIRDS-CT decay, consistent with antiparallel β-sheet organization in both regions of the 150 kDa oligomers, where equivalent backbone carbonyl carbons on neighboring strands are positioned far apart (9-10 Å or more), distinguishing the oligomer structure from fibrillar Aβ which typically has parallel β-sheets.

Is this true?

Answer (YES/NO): NO